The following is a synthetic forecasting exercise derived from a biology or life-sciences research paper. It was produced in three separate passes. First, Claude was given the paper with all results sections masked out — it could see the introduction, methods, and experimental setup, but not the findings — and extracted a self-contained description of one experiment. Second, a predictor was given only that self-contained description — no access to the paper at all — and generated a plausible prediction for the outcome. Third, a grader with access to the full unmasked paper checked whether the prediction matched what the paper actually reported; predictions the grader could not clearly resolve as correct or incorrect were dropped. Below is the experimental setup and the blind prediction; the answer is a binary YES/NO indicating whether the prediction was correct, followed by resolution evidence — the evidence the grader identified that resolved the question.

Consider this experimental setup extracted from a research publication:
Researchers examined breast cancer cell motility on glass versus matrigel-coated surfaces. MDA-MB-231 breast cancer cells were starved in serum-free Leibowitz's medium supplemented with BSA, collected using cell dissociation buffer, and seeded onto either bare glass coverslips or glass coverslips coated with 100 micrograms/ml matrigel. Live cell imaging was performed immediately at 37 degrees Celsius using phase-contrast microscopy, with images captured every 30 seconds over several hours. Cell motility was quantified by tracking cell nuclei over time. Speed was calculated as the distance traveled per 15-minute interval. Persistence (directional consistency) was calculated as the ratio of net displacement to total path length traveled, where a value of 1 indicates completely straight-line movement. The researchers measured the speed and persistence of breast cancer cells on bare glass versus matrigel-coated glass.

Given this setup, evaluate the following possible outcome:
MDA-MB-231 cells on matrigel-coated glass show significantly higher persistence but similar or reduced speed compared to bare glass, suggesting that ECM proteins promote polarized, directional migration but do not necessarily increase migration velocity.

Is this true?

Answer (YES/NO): NO